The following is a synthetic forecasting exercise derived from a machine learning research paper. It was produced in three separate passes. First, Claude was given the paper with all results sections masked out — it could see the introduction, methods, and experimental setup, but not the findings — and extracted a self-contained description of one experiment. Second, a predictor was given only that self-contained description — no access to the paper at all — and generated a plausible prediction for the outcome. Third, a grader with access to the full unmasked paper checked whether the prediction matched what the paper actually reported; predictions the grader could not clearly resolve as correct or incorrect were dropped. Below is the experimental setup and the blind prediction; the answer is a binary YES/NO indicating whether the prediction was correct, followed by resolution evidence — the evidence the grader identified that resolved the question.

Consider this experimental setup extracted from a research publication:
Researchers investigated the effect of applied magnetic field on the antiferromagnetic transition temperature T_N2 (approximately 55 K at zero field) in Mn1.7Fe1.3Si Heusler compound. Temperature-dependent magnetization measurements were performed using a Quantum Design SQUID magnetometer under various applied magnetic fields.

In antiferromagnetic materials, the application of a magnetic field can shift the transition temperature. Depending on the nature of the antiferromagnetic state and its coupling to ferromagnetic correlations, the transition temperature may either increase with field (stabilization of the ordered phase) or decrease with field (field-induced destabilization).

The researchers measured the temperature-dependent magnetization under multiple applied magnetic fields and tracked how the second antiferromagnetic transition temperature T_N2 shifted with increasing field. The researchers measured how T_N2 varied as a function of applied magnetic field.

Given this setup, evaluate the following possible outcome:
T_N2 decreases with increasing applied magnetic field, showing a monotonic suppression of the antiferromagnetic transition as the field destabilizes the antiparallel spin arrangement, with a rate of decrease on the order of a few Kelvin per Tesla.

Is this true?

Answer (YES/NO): YES